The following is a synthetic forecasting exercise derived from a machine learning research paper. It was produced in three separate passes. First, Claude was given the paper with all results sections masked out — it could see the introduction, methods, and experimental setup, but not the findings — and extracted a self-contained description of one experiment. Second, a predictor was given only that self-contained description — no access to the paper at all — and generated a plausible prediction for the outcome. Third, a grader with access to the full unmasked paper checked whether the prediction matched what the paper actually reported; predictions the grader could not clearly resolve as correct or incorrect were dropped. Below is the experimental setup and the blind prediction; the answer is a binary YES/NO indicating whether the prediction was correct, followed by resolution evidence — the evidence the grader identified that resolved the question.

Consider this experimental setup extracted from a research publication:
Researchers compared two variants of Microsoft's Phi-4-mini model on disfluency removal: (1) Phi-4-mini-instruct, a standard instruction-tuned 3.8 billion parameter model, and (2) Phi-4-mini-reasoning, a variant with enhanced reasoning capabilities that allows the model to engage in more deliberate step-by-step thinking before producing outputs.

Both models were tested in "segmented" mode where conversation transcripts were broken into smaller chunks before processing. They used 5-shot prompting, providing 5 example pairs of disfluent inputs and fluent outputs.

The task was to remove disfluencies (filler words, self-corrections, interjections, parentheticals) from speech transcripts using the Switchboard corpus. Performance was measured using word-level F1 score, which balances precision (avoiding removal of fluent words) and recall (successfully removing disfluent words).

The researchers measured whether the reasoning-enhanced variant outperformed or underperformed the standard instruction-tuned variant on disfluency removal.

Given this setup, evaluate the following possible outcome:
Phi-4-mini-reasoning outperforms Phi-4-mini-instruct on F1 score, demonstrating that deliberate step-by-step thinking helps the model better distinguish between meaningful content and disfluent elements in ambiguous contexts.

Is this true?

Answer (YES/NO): NO